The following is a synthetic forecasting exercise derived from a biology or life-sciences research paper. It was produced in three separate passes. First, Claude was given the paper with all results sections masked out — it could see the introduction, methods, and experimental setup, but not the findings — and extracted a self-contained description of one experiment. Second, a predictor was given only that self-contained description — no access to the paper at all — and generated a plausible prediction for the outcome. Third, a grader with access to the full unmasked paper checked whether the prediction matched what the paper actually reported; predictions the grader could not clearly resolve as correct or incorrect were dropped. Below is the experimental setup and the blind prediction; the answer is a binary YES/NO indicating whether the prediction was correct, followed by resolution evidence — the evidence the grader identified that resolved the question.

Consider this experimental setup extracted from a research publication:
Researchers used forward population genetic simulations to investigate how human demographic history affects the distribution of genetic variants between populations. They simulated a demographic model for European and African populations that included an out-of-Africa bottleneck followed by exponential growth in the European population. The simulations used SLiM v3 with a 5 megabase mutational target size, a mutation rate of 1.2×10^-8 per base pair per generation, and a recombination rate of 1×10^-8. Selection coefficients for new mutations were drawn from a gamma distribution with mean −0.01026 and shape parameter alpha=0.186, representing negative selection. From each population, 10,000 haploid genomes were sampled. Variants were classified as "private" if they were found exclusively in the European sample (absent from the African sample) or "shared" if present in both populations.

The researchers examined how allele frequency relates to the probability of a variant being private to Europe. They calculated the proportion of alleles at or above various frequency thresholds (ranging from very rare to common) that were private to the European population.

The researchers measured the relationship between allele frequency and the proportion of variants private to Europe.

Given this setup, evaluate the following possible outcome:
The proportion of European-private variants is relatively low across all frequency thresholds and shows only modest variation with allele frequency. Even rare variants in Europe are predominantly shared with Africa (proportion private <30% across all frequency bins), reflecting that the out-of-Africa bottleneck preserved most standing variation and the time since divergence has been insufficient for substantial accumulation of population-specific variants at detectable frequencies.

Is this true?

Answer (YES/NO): NO